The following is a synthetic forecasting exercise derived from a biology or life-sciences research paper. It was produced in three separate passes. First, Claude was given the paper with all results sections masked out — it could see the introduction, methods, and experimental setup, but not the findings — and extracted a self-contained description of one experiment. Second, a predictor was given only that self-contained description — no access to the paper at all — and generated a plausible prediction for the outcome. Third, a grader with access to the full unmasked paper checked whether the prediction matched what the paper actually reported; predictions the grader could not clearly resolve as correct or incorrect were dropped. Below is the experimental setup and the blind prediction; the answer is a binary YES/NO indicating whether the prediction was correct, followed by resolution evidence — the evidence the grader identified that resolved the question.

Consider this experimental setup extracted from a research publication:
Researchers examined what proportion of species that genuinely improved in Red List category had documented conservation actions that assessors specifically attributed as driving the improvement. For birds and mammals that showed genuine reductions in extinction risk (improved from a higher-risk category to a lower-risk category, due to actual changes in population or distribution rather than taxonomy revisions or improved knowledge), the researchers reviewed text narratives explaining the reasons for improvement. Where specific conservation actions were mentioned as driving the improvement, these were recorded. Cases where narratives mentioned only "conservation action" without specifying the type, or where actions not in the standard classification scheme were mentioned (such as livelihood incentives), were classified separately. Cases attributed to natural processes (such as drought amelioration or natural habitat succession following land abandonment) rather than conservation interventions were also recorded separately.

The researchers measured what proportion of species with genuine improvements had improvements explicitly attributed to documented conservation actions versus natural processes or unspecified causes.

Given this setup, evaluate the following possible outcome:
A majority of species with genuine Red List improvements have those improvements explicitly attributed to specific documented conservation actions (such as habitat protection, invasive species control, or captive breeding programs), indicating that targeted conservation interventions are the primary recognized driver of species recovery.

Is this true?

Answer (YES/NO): YES